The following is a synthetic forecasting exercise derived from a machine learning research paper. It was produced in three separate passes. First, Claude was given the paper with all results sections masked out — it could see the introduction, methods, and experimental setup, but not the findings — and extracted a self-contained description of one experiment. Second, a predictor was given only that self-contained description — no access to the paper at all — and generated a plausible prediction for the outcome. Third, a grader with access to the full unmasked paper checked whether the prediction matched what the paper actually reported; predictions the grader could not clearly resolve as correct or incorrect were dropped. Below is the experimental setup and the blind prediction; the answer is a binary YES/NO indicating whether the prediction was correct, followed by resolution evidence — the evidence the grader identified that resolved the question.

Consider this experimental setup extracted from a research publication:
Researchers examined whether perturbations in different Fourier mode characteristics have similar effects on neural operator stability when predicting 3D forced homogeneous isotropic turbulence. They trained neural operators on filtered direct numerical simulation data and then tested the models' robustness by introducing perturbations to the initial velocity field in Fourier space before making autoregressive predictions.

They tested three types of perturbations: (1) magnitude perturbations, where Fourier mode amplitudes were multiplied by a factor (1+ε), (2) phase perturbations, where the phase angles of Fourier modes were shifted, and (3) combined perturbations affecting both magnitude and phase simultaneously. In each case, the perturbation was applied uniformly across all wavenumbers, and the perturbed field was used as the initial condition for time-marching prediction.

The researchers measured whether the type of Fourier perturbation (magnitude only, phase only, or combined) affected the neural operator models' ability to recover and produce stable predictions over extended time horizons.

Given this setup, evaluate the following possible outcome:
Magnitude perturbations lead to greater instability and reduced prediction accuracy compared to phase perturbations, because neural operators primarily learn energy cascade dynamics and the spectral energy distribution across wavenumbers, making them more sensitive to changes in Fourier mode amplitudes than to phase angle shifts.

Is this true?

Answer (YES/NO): NO